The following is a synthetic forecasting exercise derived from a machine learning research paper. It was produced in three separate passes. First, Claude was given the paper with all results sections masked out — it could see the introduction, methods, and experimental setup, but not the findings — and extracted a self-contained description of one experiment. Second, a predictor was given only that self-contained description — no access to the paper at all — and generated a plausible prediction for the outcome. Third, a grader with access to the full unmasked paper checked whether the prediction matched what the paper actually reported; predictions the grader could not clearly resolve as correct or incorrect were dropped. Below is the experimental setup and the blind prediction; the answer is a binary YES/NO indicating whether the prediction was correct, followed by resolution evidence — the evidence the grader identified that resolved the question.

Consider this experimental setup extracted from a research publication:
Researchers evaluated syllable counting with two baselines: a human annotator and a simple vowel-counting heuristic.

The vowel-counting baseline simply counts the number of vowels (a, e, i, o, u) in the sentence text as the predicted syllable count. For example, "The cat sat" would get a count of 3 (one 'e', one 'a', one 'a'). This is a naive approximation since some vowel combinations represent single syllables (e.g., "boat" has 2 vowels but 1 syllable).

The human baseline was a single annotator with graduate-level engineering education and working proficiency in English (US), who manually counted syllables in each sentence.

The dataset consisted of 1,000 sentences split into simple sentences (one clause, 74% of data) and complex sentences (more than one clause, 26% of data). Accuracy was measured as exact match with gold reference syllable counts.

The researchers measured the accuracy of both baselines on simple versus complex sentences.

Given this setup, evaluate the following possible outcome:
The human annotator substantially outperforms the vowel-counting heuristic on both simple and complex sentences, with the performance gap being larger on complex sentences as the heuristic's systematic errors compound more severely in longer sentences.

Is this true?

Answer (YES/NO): NO